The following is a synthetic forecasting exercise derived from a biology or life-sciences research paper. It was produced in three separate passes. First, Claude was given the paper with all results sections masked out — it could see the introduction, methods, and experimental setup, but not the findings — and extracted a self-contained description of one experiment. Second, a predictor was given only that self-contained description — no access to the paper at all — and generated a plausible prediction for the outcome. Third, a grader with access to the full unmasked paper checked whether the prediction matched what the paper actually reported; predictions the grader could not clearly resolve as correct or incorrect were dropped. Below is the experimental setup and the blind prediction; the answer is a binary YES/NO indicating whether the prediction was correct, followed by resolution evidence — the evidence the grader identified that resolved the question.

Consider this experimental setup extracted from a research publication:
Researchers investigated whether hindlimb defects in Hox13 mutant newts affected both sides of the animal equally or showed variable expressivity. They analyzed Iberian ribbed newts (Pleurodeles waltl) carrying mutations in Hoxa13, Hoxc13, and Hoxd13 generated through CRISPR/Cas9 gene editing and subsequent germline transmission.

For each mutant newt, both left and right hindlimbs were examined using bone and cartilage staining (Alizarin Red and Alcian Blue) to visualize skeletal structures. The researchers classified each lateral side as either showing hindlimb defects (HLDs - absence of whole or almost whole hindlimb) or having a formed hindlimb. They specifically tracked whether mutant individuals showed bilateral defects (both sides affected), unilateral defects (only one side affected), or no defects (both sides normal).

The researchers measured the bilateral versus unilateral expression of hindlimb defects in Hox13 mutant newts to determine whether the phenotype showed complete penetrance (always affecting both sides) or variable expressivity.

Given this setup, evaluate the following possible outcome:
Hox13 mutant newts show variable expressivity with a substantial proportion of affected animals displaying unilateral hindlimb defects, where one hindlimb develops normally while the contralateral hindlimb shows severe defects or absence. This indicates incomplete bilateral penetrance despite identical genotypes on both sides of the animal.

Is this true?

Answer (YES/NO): YES